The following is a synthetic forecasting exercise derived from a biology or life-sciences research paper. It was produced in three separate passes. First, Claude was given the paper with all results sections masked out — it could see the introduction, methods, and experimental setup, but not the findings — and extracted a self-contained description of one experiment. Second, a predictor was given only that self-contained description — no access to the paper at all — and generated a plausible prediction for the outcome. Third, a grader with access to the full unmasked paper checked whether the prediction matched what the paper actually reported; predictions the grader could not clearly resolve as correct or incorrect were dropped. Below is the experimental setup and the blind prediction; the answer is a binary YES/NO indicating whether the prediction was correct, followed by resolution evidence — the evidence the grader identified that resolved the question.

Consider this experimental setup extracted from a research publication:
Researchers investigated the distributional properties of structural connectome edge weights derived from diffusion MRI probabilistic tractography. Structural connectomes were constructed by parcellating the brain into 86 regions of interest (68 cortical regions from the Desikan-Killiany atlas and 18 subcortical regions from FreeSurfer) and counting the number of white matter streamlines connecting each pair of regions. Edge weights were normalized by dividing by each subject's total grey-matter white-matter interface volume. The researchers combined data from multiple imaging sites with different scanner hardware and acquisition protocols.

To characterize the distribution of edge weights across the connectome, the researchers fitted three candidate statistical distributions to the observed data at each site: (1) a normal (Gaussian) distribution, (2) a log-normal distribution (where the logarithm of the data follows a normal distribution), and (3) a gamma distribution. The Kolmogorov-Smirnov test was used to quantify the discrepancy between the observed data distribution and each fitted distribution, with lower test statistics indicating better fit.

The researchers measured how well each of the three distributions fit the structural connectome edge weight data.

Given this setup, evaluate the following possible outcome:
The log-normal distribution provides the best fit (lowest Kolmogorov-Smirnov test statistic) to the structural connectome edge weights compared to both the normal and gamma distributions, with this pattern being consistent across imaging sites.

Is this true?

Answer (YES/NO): NO